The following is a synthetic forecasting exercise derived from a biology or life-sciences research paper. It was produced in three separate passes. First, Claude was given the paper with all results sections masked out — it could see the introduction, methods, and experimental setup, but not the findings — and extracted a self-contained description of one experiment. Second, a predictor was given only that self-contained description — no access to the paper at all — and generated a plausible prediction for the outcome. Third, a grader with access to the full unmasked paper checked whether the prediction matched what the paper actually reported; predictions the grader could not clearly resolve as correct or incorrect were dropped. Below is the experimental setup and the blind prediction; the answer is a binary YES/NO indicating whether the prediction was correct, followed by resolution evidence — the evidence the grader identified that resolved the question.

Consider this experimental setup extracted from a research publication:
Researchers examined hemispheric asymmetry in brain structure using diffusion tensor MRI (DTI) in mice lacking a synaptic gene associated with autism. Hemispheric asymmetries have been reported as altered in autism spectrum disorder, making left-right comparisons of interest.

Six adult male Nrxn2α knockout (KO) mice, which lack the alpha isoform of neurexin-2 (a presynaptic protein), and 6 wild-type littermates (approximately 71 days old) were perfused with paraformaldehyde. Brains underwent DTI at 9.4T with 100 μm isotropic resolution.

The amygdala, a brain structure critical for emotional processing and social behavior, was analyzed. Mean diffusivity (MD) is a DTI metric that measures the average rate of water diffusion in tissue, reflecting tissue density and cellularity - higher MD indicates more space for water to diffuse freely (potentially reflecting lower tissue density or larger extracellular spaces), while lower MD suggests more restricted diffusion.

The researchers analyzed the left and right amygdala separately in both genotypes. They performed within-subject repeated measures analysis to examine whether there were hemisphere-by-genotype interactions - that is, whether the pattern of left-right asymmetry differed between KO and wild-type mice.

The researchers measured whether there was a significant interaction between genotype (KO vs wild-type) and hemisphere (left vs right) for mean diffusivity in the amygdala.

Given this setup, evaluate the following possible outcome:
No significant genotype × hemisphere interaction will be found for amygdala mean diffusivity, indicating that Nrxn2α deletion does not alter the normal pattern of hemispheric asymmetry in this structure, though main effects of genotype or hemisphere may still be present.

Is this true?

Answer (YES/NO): YES